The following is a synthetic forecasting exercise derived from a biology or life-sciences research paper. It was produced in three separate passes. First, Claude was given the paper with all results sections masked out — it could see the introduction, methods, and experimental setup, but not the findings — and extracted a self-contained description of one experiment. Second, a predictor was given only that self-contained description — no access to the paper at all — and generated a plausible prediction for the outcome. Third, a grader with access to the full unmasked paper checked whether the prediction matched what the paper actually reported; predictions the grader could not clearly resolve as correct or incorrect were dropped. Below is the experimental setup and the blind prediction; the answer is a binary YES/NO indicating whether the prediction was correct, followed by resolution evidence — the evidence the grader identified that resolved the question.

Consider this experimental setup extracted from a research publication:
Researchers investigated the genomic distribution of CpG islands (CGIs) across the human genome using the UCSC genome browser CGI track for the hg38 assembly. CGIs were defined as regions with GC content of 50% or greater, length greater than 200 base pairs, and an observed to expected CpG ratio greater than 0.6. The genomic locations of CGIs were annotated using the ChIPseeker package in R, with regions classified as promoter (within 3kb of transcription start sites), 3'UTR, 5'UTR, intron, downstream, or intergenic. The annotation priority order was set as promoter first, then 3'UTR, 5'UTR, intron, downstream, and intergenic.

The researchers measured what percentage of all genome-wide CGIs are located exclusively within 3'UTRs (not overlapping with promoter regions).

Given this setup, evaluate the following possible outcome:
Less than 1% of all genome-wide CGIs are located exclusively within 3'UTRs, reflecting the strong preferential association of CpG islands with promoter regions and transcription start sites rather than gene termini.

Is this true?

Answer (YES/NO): NO